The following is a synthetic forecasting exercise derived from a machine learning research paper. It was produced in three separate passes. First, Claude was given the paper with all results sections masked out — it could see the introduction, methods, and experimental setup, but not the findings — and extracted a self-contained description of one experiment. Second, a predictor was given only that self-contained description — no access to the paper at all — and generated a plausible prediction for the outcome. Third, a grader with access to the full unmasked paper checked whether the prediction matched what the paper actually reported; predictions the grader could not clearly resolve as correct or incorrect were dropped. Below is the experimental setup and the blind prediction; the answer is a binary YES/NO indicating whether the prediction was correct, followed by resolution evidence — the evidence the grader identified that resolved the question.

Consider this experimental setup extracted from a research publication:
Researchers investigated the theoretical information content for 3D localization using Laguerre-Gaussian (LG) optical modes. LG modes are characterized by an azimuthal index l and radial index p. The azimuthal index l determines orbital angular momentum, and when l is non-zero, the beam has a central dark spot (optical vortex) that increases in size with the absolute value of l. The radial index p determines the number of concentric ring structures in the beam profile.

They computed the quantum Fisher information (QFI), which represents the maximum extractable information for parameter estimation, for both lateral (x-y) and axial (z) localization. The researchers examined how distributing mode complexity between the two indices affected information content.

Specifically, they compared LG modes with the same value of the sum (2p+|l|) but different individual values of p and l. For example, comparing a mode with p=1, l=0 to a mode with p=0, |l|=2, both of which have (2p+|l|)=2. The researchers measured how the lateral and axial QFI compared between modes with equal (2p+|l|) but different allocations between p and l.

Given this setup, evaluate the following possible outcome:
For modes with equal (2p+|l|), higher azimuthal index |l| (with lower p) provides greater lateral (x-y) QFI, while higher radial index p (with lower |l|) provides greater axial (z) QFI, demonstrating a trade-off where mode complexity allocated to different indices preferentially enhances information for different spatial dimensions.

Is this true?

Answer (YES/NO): NO